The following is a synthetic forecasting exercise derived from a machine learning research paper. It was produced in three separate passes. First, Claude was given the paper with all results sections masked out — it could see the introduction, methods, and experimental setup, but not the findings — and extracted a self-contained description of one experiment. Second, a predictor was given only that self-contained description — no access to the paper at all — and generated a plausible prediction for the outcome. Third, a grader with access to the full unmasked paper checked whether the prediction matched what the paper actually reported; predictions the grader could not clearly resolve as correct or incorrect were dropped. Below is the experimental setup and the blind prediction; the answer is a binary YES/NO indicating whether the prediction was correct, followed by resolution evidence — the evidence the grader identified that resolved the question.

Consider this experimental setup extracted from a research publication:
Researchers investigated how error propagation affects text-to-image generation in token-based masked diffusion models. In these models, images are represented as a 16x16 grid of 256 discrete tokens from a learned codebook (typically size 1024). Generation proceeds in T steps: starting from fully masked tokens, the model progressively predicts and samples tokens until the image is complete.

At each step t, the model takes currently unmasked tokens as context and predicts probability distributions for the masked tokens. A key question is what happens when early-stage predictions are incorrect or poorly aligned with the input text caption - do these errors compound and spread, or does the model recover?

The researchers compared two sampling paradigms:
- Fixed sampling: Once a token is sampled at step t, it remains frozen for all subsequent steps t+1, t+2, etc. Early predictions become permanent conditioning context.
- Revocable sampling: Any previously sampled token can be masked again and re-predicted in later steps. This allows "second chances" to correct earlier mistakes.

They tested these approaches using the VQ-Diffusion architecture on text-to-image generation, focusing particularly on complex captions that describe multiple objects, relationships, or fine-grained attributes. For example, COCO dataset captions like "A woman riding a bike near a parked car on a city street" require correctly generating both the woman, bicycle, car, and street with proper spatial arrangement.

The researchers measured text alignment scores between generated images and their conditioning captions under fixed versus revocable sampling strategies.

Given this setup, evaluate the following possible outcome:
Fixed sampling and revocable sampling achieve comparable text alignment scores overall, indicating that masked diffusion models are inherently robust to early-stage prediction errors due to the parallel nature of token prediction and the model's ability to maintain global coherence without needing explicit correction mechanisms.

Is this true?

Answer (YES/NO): NO